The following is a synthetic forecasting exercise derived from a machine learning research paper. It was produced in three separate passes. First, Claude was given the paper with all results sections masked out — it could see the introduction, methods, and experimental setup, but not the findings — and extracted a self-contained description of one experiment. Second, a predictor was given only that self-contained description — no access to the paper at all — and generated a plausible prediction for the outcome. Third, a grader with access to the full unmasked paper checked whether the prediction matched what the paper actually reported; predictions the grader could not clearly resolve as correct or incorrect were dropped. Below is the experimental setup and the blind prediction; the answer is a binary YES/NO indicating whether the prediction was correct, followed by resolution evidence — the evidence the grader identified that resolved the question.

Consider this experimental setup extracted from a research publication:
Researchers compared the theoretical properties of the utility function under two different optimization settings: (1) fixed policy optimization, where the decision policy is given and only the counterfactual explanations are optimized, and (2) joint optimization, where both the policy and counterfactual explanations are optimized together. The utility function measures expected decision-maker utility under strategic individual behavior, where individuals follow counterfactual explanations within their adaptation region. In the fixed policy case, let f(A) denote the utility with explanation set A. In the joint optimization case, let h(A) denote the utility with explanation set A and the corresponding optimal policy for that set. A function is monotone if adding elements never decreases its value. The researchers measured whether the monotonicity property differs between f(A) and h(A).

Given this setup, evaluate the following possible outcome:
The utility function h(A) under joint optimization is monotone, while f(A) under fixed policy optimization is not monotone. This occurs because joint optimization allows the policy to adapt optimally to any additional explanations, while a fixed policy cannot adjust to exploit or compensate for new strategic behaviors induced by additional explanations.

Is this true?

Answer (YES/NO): NO